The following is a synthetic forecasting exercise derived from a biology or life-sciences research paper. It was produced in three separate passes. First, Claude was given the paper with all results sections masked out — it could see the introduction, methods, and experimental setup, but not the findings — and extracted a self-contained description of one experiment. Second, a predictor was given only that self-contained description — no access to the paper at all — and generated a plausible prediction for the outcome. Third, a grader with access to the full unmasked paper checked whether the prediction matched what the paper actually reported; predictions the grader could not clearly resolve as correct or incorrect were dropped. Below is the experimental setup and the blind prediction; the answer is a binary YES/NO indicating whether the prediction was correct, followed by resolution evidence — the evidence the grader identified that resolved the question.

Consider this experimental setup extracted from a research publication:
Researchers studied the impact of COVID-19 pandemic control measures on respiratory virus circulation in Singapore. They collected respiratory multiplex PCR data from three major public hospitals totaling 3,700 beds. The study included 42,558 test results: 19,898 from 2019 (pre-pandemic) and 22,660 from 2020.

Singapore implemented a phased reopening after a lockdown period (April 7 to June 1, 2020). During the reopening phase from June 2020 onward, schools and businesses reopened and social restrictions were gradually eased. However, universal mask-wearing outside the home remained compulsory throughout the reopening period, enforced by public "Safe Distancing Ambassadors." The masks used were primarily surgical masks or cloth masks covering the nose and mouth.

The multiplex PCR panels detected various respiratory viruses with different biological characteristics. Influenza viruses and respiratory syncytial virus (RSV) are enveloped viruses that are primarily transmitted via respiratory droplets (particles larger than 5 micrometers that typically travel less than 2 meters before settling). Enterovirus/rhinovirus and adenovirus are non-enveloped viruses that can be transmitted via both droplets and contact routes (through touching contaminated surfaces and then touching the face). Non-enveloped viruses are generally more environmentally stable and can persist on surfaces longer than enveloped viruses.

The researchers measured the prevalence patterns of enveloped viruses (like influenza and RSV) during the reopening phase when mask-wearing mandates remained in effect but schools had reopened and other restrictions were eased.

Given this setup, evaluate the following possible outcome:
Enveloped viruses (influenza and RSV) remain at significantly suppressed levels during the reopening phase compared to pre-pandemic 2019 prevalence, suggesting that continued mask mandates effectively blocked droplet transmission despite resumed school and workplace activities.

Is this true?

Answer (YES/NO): YES